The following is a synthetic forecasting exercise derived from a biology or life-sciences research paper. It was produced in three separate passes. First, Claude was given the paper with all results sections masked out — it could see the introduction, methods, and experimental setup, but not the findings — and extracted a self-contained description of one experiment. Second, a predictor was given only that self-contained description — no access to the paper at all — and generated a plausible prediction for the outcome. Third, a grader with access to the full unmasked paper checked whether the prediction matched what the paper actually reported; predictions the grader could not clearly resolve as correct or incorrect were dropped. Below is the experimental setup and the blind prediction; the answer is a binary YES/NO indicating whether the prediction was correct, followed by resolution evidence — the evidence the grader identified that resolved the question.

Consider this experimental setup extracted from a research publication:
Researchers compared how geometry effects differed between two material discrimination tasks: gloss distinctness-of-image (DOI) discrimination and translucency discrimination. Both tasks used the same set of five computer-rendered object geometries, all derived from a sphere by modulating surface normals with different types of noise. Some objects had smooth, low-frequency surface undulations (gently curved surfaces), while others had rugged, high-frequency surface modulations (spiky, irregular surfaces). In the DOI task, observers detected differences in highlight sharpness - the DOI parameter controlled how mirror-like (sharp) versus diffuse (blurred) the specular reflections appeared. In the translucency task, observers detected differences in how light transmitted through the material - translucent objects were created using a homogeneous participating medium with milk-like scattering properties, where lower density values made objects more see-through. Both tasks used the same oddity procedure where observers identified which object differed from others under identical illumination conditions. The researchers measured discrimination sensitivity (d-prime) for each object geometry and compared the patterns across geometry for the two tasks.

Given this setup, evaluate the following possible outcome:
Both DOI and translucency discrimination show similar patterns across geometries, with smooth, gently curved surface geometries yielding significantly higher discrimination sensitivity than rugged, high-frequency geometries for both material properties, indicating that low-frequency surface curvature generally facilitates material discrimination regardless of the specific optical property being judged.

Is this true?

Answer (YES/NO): NO